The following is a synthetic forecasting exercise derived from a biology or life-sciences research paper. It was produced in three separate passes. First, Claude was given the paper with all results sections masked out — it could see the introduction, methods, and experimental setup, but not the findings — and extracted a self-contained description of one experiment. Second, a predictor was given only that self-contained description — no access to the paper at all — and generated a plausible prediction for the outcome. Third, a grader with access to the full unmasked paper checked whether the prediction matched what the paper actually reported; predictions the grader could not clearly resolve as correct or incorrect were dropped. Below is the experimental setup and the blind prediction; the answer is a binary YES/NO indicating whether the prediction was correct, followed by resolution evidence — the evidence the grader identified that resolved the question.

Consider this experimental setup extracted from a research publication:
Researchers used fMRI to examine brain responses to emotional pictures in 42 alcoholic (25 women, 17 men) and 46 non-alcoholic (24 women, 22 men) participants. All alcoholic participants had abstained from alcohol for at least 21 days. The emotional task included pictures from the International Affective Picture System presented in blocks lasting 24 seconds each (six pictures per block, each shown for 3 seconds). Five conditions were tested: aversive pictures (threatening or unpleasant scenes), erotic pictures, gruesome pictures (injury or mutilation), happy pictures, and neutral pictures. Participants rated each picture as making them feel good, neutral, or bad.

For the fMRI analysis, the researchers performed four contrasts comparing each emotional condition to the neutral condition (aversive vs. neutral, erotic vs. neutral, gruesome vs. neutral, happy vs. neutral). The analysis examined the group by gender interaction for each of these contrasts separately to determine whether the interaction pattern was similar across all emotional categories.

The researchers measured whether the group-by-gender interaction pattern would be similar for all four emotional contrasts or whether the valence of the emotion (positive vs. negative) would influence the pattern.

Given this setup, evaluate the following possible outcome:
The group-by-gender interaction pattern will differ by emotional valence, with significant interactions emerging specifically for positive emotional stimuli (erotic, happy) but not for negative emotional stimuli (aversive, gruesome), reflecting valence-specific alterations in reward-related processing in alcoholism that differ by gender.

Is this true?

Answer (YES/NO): NO